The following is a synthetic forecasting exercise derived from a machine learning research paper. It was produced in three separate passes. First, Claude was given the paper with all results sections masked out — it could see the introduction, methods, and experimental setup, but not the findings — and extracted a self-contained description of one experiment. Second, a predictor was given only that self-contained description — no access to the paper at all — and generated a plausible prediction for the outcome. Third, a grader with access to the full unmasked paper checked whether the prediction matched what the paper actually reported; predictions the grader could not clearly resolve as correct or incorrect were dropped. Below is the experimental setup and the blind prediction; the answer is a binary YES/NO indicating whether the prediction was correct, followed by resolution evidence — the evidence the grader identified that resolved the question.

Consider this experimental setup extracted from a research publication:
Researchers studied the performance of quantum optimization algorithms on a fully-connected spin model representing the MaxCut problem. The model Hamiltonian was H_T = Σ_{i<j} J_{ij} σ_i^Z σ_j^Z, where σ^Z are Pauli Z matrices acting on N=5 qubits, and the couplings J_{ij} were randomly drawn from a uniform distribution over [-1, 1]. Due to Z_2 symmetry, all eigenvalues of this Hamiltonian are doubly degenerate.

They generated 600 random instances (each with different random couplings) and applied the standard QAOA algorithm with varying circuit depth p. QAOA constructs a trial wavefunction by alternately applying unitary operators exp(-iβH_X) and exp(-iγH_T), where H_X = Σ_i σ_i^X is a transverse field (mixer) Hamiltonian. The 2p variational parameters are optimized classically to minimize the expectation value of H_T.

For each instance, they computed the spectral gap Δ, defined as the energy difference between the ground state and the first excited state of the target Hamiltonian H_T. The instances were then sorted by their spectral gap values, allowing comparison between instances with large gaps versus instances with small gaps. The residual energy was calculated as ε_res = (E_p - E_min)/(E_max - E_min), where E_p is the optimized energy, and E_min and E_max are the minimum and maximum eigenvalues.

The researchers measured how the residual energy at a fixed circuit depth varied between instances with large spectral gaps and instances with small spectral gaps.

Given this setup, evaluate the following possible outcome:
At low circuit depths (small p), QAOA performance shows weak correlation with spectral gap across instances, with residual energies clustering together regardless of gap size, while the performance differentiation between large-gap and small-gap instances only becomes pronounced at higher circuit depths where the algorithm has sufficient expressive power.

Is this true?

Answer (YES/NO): NO